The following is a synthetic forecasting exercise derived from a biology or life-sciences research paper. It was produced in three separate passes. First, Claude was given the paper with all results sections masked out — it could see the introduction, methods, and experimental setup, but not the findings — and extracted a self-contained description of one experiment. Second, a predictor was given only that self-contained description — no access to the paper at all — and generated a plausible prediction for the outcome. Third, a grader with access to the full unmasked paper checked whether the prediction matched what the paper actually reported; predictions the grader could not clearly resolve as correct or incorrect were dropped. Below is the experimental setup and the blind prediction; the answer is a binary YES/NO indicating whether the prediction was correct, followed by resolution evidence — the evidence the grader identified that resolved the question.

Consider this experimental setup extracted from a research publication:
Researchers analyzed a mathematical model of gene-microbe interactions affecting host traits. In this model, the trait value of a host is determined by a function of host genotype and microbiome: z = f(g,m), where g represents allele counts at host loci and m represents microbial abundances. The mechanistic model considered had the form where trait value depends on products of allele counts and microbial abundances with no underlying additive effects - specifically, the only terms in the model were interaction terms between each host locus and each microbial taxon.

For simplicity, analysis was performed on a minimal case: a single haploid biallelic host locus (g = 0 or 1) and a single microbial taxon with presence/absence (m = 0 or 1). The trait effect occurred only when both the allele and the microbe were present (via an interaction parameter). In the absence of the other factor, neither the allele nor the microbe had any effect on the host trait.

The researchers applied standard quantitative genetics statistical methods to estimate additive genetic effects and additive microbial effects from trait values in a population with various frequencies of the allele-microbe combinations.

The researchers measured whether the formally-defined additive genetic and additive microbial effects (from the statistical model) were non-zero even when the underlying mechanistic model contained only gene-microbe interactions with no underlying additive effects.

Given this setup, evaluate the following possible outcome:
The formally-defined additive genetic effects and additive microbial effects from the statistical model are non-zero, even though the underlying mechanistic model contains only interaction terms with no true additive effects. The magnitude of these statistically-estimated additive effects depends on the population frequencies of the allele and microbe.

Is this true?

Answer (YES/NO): YES